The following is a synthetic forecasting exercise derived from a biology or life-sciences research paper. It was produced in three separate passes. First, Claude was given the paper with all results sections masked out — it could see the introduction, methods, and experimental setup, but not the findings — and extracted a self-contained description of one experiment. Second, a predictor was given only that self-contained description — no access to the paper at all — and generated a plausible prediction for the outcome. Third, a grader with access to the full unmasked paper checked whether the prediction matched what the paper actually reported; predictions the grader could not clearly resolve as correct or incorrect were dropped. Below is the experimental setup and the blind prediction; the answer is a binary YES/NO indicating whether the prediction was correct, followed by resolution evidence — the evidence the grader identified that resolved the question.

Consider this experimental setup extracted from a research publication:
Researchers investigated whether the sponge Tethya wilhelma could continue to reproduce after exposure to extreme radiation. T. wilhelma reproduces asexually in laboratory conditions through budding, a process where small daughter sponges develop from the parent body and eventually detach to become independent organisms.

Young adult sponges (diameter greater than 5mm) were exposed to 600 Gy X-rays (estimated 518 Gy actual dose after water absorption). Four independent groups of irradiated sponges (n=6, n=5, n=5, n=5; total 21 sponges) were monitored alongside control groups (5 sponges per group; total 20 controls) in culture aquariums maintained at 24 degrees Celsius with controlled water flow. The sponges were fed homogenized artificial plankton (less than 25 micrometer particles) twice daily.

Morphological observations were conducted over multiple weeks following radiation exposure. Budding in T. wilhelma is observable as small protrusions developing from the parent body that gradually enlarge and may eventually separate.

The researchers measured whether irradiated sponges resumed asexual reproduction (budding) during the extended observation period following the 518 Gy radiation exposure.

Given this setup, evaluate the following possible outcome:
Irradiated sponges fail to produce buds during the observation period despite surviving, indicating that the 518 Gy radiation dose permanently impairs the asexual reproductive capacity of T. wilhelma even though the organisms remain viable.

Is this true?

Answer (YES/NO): NO